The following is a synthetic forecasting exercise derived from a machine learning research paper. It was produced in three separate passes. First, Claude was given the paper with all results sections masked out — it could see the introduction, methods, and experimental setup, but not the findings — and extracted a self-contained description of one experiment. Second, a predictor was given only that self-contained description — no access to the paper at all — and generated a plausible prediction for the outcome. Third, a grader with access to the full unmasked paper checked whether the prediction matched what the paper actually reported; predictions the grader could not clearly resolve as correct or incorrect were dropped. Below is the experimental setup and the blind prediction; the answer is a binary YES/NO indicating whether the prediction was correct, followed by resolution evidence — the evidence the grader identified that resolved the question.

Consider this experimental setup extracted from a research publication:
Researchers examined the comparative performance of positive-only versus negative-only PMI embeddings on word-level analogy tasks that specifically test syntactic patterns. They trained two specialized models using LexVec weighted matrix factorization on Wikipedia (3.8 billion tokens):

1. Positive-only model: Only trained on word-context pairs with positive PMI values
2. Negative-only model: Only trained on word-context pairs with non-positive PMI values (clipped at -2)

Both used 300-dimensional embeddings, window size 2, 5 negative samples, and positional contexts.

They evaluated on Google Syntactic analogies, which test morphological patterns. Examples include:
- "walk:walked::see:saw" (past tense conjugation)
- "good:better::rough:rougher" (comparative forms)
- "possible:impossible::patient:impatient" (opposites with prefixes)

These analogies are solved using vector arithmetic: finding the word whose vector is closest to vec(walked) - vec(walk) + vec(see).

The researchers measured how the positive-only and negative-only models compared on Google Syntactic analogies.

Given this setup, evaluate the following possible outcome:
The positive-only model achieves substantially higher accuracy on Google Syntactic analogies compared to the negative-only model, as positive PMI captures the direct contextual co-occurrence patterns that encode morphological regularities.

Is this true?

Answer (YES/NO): YES